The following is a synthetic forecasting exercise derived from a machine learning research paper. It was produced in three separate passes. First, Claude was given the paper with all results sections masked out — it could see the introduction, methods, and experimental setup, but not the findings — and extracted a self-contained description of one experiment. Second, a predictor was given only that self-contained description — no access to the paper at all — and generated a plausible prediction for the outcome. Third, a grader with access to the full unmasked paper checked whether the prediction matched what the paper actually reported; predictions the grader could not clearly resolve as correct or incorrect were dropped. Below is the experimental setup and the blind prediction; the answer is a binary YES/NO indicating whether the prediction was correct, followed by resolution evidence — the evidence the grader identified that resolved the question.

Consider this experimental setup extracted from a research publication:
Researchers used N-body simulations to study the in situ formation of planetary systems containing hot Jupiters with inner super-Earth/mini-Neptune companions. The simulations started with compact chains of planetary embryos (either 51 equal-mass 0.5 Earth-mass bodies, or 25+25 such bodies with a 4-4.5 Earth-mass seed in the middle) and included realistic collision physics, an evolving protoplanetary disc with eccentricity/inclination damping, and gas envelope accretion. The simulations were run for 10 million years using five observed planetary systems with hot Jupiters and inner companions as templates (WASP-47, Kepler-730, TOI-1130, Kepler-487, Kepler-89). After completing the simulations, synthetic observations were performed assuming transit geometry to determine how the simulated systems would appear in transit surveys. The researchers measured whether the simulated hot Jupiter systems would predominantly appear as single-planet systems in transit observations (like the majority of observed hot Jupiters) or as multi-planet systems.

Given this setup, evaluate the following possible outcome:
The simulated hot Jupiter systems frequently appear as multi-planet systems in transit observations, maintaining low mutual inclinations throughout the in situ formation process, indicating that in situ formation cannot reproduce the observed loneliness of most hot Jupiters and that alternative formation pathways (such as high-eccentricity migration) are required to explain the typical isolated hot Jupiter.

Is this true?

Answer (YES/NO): YES